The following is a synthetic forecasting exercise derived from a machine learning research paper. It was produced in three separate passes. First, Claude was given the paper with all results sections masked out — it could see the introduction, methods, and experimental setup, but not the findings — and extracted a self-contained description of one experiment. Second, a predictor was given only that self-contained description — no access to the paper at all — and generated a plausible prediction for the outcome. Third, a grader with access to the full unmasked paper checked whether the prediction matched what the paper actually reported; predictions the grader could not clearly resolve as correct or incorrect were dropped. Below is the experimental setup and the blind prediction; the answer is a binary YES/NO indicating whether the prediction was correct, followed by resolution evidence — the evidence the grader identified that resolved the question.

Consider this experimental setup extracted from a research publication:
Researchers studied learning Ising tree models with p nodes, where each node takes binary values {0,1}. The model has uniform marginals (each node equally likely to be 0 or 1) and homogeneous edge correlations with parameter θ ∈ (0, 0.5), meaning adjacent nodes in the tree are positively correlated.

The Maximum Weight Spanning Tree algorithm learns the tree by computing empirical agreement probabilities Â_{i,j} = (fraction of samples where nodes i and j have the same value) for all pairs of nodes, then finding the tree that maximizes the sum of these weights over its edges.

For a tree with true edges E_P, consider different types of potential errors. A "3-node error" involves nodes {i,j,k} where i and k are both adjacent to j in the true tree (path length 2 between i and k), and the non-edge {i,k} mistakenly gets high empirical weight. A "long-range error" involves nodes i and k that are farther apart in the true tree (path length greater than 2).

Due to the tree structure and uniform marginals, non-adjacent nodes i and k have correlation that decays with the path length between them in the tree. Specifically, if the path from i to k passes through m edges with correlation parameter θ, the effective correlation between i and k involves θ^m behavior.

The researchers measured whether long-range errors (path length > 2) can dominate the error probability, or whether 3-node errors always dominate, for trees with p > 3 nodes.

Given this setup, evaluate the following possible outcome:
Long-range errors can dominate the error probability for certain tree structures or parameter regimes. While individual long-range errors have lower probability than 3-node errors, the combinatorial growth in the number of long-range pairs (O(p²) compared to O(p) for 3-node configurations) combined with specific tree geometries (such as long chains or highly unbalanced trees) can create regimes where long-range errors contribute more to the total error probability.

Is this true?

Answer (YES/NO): NO